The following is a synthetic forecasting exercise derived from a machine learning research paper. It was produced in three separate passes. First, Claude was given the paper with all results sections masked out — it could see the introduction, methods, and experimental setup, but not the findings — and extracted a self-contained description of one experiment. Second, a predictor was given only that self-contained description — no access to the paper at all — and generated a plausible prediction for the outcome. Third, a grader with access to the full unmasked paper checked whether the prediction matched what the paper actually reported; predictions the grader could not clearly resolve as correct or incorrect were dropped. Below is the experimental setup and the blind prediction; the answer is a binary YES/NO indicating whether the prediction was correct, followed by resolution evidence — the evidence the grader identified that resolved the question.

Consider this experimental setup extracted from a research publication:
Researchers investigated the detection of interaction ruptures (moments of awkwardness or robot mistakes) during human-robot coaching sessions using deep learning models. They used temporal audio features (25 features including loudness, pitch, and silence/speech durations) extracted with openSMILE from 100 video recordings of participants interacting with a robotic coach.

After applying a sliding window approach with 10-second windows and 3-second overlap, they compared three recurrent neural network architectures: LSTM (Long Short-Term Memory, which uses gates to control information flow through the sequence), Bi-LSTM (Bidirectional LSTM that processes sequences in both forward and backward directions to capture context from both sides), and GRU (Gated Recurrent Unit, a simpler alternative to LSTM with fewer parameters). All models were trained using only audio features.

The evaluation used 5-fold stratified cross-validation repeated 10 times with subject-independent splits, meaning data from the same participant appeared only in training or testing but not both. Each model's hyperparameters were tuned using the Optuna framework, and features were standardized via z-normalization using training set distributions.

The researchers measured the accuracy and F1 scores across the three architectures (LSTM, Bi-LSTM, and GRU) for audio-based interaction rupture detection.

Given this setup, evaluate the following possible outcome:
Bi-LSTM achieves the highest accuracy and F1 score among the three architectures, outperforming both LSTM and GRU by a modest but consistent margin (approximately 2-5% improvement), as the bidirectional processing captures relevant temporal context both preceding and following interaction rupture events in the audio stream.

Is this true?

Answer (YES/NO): NO